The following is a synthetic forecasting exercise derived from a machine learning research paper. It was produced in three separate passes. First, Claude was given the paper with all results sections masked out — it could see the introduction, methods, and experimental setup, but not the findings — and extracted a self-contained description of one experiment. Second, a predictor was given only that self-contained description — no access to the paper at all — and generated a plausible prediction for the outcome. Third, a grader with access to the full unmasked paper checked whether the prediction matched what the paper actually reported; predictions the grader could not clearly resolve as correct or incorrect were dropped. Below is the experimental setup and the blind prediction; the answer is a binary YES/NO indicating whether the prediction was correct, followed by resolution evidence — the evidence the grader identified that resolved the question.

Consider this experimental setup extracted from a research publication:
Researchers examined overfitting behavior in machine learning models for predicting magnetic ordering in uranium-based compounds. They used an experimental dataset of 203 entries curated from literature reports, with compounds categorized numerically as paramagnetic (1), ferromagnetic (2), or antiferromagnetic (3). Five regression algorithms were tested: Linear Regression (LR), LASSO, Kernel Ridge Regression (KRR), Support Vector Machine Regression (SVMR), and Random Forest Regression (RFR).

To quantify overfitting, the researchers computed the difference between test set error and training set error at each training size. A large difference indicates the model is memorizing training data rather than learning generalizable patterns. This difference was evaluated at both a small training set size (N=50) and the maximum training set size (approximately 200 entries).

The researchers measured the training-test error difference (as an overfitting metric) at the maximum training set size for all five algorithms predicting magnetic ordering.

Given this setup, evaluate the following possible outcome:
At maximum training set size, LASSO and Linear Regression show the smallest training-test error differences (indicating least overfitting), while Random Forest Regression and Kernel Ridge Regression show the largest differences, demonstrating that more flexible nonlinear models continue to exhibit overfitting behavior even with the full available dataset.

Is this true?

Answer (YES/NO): NO